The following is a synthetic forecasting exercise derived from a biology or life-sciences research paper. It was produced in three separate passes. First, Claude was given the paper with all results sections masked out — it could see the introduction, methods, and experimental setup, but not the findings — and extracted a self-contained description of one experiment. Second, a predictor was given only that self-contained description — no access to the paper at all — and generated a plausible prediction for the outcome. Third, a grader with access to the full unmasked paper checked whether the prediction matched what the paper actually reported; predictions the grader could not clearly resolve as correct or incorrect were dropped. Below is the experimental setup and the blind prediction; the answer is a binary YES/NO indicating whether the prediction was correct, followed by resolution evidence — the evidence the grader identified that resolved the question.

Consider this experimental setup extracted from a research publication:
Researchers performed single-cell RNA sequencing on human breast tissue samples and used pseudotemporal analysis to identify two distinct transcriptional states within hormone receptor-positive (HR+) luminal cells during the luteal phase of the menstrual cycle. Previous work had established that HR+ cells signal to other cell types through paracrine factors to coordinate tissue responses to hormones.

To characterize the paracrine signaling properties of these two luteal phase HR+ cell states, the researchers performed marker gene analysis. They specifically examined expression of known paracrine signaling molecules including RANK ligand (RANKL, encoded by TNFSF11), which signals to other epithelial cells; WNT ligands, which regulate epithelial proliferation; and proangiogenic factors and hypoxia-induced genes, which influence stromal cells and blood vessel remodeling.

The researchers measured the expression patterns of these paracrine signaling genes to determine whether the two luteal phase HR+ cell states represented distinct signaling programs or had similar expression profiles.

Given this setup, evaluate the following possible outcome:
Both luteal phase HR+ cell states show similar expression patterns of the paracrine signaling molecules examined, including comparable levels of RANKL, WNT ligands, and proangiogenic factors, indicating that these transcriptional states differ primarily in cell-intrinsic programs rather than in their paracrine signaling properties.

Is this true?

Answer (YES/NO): NO